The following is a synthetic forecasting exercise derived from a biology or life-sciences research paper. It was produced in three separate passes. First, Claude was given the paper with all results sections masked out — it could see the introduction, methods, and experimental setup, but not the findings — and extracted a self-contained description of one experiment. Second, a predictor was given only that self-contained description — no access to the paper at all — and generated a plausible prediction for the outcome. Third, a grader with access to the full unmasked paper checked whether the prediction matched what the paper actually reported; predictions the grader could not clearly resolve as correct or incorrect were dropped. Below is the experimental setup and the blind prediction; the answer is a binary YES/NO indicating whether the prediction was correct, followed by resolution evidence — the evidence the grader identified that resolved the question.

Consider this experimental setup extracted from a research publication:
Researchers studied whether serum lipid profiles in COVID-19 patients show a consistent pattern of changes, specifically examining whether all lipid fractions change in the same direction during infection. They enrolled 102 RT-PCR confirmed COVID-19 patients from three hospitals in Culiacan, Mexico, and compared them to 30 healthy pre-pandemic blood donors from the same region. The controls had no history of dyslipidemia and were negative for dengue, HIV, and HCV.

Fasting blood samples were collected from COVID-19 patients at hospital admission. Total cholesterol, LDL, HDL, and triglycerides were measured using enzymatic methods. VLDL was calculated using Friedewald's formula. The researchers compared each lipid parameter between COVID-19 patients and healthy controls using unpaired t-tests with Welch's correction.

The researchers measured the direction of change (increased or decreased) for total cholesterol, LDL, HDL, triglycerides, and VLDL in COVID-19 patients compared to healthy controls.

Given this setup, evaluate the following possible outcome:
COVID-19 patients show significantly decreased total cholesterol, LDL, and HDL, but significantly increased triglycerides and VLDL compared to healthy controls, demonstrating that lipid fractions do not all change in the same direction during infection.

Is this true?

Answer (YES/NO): YES